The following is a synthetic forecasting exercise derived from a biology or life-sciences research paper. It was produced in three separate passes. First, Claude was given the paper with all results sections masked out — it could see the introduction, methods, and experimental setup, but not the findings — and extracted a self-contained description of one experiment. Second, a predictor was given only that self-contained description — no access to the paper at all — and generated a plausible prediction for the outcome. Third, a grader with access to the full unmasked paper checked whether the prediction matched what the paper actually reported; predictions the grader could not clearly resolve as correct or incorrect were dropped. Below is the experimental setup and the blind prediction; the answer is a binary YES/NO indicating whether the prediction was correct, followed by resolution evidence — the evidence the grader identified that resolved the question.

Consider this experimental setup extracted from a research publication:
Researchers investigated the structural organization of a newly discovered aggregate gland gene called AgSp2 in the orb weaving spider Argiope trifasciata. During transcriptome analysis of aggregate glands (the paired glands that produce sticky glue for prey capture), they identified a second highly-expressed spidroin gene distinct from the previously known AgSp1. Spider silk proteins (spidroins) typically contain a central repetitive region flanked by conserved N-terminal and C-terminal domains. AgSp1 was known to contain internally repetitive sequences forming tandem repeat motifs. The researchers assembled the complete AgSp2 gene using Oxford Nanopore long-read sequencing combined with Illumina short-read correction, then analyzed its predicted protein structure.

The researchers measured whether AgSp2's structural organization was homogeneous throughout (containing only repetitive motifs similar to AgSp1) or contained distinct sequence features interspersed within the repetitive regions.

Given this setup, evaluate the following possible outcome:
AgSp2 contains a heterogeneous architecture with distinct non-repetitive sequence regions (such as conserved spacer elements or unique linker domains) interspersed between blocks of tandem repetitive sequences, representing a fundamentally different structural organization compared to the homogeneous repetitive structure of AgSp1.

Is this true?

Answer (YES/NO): YES